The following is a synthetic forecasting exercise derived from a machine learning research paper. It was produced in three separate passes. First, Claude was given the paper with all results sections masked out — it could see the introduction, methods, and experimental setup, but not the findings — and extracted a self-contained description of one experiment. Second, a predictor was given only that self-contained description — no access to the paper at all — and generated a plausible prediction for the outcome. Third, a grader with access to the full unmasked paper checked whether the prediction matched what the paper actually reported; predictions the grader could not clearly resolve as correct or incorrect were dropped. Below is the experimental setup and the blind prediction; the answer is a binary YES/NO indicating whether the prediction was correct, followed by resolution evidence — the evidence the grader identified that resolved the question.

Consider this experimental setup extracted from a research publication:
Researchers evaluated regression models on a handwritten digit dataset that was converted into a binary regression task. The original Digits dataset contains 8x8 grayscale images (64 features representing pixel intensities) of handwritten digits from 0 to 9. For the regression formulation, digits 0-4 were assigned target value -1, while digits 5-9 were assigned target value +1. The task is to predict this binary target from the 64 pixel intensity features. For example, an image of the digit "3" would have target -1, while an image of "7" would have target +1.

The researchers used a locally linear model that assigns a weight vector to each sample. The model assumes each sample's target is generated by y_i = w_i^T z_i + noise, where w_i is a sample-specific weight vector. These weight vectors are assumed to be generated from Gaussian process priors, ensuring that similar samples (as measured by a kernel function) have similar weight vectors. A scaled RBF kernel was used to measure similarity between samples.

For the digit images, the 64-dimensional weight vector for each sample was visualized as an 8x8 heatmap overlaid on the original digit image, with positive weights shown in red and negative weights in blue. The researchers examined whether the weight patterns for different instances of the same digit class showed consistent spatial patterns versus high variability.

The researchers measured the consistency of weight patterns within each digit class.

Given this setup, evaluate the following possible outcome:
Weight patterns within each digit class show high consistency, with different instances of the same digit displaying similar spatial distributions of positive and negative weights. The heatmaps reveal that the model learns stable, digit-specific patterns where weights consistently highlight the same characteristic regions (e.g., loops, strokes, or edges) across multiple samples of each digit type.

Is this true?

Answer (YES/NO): YES